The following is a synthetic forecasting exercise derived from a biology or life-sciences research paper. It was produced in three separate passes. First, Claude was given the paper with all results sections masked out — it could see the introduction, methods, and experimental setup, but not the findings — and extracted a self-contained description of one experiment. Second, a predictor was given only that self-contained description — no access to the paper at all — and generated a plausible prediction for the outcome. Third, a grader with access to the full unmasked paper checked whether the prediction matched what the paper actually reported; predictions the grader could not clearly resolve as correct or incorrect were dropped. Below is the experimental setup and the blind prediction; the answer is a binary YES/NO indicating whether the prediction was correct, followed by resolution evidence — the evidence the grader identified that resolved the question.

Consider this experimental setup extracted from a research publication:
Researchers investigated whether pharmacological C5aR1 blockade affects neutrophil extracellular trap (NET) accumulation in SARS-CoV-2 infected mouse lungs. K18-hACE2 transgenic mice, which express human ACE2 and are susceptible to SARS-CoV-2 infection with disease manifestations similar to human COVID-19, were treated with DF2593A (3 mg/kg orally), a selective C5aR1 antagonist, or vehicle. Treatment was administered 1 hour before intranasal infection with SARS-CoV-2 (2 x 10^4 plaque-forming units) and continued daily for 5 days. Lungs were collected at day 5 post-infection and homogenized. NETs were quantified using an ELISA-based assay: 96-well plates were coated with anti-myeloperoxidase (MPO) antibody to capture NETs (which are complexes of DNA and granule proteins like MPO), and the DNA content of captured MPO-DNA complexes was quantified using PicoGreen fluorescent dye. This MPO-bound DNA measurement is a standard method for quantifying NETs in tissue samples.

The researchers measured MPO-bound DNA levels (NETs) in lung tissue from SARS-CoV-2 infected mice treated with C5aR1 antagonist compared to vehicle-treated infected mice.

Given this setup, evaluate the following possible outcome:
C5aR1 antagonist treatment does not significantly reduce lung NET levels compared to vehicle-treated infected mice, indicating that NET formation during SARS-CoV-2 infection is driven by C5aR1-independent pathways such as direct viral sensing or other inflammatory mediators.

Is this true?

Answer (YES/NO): NO